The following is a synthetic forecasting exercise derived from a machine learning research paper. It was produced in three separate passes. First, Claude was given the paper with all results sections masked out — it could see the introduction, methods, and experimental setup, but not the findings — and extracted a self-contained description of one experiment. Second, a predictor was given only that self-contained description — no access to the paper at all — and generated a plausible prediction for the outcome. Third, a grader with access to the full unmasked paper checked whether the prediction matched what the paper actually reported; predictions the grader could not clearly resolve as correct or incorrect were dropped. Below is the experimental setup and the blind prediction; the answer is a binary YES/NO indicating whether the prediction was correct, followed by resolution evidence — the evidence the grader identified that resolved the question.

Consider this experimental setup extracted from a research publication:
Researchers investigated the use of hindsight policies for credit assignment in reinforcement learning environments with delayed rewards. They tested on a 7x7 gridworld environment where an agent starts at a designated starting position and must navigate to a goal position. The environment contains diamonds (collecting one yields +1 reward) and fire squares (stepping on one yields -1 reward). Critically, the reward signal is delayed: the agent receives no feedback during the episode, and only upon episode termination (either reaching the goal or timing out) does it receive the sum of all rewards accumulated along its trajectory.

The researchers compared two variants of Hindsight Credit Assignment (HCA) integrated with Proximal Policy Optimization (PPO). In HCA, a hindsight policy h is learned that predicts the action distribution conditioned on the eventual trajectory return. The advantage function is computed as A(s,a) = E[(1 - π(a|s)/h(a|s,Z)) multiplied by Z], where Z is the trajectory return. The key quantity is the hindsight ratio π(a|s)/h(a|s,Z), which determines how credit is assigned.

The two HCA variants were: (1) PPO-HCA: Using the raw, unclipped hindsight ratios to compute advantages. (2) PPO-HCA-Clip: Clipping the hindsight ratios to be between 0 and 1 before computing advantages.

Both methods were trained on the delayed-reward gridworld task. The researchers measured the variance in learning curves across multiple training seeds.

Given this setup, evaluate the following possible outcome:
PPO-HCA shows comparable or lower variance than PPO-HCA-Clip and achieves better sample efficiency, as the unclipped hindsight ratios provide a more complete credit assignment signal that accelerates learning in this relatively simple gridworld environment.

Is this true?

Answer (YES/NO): NO